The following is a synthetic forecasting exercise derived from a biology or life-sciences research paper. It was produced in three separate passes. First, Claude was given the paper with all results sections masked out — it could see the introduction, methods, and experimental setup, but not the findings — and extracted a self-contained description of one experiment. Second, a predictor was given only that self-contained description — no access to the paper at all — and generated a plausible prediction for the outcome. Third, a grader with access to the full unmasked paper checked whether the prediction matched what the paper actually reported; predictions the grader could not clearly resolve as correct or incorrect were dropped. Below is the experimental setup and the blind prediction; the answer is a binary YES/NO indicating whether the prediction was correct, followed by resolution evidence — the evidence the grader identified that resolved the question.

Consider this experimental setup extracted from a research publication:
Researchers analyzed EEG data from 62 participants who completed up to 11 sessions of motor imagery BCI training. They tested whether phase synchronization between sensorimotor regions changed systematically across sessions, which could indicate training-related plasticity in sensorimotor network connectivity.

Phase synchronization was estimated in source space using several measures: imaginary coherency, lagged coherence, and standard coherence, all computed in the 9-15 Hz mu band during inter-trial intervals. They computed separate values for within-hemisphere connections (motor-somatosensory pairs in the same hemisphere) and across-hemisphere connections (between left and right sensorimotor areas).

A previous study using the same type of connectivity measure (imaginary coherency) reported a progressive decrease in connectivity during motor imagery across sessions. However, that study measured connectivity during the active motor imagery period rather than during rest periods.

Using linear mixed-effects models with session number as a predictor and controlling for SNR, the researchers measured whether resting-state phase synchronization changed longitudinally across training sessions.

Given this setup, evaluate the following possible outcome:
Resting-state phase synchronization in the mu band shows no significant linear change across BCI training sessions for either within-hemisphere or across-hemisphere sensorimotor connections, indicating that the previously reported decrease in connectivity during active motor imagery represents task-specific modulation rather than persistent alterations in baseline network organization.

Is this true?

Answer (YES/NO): NO